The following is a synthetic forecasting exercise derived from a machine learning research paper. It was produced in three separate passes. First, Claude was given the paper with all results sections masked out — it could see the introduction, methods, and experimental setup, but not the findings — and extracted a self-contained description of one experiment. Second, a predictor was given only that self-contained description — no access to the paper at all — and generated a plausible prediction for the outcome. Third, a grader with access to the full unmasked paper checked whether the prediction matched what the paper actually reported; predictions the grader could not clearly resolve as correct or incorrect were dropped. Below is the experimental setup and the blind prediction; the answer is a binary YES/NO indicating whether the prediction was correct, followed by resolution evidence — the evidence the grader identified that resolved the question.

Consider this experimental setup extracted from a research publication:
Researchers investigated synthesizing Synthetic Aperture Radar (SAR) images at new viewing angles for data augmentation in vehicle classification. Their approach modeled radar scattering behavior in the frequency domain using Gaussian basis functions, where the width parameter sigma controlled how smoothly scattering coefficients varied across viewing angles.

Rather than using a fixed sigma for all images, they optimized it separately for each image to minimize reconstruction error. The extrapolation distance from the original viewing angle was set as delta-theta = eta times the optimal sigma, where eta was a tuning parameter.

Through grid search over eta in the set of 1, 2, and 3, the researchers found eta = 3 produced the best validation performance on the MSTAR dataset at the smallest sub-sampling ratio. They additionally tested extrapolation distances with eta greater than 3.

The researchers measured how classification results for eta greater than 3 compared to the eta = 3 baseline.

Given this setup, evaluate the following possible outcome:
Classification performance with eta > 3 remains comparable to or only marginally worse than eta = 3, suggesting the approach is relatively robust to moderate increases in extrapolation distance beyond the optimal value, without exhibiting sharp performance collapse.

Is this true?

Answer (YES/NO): YES